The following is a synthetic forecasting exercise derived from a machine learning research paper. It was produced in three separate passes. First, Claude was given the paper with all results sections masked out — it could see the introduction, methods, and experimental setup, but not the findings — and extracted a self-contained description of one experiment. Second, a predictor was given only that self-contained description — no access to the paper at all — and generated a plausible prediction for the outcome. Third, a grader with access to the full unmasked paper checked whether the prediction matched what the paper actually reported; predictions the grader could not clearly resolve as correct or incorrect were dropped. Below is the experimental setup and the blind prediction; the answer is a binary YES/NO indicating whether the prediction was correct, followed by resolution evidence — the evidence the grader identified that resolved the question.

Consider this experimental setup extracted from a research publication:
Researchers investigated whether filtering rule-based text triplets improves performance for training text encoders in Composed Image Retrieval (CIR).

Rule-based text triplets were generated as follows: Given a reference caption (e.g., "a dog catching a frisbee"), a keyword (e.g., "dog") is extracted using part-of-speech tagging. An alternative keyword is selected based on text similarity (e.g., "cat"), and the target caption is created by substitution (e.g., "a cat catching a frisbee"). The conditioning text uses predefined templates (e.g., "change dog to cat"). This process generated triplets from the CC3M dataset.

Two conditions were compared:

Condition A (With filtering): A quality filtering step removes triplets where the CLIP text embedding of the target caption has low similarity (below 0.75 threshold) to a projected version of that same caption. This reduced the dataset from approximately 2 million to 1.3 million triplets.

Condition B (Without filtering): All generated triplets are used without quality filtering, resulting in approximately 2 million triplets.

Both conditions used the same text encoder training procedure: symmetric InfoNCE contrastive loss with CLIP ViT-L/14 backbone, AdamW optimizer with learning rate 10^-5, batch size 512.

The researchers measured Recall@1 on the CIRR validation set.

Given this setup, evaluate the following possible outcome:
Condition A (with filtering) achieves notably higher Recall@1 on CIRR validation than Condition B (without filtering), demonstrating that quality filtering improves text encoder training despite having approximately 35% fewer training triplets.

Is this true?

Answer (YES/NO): NO